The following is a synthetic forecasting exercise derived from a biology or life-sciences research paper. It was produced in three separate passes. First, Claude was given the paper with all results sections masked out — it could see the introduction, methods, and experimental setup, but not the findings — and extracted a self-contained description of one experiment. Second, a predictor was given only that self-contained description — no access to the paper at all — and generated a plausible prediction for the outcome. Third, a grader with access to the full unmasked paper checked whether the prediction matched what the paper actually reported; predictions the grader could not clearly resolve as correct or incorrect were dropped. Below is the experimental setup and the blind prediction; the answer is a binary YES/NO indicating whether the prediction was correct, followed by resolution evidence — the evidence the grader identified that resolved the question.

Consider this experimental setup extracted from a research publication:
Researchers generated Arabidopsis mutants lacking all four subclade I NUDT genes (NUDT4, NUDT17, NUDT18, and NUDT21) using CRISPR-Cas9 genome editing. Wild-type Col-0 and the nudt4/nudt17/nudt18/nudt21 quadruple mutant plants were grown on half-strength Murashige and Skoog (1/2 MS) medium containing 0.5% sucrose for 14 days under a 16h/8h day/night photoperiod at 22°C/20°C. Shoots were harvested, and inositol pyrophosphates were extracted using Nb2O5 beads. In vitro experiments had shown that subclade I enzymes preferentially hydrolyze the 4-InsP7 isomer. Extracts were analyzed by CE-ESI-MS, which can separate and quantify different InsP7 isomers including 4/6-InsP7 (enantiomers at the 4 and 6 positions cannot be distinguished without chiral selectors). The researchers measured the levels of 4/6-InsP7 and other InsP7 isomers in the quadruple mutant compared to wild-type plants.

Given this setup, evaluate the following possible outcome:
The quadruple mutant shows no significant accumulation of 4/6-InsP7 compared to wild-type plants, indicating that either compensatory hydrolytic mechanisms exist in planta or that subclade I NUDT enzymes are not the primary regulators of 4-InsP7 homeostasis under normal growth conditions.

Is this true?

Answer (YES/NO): YES